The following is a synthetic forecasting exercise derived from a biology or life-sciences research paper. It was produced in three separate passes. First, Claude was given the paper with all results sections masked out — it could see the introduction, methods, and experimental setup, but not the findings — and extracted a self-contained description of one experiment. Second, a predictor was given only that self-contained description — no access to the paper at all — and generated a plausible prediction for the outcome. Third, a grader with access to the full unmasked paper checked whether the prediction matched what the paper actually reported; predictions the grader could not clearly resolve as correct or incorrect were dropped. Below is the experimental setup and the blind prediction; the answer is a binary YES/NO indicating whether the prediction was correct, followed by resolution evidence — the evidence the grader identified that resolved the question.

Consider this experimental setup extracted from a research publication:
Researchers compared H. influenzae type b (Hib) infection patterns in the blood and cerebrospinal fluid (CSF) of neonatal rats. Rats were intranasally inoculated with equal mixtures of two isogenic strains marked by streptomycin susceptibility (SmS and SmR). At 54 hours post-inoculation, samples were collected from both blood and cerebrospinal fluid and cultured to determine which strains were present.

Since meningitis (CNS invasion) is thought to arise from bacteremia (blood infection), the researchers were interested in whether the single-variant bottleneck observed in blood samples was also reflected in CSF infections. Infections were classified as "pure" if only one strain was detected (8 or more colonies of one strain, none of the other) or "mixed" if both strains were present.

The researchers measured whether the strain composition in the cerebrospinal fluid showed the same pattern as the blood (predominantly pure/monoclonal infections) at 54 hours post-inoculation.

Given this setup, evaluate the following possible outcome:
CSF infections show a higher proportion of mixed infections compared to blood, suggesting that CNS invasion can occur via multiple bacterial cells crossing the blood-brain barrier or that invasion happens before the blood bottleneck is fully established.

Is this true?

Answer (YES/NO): NO